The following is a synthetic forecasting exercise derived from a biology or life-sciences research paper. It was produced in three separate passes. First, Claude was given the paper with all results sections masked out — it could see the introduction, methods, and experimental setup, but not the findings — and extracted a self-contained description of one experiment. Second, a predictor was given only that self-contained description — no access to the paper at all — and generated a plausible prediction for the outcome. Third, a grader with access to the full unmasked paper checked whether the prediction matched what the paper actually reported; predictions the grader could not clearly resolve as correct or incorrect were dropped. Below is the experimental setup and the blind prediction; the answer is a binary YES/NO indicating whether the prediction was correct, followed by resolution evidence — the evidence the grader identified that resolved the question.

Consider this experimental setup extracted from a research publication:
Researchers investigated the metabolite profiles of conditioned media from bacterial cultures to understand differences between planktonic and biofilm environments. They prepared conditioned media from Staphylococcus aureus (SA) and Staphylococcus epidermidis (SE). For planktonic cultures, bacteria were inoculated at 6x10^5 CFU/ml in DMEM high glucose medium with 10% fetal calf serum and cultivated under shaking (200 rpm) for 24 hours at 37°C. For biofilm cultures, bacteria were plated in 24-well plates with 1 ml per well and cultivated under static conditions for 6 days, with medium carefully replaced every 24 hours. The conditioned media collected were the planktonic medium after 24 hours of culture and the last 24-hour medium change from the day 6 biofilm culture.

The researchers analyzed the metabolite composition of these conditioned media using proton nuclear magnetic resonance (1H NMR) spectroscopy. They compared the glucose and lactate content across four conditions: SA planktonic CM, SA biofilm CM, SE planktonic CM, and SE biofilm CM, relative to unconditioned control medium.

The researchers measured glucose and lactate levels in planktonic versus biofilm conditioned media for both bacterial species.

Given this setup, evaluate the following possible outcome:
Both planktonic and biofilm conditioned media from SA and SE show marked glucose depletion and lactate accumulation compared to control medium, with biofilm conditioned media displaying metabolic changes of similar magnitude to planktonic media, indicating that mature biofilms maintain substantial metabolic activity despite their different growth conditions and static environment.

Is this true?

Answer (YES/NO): NO